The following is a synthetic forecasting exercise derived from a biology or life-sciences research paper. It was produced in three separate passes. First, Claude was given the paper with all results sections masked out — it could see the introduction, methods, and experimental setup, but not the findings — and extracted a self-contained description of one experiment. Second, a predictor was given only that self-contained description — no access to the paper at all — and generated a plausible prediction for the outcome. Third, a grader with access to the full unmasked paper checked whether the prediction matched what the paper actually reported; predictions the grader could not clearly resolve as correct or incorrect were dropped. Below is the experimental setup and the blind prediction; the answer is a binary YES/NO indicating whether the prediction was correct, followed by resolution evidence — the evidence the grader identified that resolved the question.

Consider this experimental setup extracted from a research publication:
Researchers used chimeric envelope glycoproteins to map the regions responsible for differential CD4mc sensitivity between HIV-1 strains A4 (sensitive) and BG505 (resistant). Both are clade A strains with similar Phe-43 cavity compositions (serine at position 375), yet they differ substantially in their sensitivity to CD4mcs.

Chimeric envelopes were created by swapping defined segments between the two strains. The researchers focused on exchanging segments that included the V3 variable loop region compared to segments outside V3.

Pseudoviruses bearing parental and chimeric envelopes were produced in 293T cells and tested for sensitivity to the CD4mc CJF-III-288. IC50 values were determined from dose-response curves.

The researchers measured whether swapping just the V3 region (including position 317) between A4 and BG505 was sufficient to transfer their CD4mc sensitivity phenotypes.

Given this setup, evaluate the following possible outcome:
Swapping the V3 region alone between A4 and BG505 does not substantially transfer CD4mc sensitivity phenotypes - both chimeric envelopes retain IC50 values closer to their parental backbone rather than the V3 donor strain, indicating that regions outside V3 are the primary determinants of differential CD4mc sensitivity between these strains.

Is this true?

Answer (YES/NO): NO